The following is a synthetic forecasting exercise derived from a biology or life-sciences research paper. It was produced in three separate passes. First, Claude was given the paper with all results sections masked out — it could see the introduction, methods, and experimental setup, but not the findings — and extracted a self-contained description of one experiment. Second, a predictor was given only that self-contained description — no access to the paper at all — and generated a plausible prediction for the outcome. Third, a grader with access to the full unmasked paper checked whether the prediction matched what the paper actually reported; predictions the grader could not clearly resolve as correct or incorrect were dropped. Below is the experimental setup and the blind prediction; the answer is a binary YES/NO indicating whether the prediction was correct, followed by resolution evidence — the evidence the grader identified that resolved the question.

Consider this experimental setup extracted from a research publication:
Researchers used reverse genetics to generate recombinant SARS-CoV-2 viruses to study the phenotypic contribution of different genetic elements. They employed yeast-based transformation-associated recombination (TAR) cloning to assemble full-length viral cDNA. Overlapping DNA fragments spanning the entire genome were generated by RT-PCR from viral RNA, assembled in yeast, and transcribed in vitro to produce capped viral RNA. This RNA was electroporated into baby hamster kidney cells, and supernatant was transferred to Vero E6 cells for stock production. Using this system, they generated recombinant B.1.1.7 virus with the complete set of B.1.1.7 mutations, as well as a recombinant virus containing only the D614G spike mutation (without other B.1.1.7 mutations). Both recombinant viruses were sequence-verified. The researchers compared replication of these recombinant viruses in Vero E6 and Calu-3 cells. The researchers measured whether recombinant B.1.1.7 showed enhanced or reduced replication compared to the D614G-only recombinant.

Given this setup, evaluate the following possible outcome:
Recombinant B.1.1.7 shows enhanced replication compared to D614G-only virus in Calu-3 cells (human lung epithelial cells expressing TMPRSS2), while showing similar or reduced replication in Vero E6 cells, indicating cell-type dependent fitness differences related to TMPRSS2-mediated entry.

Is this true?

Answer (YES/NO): NO